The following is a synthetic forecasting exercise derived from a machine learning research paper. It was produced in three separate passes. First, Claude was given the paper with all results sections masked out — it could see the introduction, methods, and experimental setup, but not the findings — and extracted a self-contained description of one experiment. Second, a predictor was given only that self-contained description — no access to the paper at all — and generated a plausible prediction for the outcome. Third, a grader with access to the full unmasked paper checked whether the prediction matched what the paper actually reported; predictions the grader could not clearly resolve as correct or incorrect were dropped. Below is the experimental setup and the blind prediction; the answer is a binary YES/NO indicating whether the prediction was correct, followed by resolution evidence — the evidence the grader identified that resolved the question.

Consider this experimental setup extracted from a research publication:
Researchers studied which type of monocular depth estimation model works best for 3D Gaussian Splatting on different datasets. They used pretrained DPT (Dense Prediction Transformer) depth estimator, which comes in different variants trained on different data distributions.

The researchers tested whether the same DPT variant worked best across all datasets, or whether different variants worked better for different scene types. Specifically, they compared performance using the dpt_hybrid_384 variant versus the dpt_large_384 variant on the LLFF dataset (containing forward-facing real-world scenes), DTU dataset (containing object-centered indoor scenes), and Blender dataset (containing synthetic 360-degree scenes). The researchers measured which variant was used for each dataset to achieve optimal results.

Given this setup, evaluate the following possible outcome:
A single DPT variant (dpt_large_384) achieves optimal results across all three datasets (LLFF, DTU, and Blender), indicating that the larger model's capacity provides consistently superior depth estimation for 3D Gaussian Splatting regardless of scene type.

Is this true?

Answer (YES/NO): NO